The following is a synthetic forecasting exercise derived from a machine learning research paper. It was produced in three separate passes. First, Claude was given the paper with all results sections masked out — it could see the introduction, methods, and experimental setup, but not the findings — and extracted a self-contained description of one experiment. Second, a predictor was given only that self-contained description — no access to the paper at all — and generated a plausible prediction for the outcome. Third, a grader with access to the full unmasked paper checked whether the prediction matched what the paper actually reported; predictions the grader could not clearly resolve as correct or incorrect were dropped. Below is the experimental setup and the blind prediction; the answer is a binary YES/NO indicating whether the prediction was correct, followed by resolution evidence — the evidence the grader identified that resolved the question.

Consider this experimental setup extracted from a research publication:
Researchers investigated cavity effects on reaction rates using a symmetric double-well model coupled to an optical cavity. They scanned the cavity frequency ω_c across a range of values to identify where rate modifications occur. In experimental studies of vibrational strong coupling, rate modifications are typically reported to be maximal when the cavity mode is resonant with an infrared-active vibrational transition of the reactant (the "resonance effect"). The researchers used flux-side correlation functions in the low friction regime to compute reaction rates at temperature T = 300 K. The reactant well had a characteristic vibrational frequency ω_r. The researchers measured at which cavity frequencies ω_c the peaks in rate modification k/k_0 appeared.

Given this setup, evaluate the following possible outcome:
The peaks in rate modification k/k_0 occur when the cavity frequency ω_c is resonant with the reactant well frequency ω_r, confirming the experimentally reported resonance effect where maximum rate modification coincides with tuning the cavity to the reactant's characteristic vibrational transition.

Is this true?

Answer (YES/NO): NO